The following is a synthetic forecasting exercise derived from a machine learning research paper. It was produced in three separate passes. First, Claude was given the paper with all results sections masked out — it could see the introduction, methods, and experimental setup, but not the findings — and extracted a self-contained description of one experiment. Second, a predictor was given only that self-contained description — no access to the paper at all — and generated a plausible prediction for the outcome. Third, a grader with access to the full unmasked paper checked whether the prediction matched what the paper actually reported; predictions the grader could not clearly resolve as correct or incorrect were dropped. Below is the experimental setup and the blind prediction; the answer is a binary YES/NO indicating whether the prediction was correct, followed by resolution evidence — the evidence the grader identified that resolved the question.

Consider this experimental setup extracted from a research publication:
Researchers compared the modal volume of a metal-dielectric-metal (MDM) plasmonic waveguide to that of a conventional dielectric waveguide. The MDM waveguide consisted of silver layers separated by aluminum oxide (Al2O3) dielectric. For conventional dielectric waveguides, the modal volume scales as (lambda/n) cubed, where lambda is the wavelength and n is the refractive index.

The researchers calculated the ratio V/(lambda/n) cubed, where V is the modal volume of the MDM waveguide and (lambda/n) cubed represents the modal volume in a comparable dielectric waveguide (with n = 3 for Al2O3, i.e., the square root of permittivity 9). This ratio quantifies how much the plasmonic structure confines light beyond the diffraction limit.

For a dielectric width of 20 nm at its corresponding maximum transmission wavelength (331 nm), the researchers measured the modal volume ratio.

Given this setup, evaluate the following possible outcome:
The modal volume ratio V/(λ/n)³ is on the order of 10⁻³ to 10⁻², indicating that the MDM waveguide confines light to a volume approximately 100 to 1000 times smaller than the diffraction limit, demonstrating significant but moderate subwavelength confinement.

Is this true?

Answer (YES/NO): YES